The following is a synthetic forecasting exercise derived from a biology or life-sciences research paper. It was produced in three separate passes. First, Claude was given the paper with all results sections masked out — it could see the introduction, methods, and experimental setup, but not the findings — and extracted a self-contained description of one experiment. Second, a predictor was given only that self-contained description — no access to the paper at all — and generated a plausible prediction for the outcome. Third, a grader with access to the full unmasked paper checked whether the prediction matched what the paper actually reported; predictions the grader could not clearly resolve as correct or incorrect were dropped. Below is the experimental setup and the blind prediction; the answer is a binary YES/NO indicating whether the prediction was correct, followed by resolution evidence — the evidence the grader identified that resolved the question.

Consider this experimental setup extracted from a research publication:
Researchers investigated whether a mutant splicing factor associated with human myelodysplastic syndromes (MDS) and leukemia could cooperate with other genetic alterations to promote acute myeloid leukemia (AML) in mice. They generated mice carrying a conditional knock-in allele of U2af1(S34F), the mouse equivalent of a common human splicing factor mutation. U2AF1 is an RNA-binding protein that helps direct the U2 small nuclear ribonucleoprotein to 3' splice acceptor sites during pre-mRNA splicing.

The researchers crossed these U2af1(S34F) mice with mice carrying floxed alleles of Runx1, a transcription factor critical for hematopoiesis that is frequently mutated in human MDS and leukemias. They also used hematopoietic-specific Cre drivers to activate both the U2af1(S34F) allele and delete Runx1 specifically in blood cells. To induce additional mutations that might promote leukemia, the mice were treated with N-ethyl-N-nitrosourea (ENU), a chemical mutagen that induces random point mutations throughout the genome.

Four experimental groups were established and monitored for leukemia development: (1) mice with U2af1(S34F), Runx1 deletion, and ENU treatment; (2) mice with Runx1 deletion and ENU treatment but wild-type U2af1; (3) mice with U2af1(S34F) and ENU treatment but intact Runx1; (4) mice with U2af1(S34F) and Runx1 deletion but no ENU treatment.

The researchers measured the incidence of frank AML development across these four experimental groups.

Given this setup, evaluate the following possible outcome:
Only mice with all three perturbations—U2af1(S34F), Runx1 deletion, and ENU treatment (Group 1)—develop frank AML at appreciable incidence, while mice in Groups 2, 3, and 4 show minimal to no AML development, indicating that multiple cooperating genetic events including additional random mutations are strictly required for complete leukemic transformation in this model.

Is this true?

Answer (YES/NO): YES